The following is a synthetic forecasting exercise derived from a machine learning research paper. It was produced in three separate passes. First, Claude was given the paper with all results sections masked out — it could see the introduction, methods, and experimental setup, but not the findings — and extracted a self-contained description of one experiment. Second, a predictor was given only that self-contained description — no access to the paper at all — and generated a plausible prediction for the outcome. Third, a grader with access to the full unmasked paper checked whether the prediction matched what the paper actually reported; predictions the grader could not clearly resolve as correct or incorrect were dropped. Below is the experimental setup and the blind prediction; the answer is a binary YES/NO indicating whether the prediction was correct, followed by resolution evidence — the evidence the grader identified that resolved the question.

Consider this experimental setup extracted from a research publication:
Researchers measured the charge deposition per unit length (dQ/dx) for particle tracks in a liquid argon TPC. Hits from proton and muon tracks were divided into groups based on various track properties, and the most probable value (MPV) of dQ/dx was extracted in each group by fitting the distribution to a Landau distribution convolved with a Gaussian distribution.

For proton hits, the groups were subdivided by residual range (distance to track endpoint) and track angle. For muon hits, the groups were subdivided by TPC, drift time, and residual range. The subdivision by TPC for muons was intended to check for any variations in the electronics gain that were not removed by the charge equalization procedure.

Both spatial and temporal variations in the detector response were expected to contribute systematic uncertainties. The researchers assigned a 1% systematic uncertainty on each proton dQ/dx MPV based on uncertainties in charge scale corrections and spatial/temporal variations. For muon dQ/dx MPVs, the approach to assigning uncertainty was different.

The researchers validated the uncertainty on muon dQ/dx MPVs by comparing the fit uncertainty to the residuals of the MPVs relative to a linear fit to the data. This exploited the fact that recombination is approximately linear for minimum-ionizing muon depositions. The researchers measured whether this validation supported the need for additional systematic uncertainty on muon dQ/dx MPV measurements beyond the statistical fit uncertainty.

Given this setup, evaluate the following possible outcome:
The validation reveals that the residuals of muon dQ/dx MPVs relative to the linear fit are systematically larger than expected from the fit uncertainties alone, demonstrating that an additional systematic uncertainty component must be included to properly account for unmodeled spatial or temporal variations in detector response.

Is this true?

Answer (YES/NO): NO